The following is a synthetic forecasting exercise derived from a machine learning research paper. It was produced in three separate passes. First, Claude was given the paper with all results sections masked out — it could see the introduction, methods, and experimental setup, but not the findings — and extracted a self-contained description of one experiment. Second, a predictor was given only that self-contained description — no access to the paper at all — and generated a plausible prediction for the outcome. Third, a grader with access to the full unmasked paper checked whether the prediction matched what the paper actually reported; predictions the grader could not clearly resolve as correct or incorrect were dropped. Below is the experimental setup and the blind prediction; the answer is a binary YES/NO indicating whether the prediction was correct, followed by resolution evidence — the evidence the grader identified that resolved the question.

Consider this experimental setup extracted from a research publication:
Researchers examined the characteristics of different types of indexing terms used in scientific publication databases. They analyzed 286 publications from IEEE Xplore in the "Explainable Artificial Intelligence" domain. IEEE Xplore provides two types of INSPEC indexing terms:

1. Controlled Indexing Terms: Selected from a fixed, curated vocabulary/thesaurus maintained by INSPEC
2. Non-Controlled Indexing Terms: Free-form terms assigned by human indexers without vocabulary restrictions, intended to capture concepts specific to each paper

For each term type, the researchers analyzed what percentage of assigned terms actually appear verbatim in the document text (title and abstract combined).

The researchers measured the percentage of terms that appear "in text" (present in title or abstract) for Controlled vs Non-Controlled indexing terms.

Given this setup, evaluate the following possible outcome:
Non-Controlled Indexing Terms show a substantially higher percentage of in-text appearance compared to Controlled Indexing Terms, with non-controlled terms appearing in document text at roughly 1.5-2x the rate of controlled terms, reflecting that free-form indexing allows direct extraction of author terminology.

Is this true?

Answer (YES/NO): NO